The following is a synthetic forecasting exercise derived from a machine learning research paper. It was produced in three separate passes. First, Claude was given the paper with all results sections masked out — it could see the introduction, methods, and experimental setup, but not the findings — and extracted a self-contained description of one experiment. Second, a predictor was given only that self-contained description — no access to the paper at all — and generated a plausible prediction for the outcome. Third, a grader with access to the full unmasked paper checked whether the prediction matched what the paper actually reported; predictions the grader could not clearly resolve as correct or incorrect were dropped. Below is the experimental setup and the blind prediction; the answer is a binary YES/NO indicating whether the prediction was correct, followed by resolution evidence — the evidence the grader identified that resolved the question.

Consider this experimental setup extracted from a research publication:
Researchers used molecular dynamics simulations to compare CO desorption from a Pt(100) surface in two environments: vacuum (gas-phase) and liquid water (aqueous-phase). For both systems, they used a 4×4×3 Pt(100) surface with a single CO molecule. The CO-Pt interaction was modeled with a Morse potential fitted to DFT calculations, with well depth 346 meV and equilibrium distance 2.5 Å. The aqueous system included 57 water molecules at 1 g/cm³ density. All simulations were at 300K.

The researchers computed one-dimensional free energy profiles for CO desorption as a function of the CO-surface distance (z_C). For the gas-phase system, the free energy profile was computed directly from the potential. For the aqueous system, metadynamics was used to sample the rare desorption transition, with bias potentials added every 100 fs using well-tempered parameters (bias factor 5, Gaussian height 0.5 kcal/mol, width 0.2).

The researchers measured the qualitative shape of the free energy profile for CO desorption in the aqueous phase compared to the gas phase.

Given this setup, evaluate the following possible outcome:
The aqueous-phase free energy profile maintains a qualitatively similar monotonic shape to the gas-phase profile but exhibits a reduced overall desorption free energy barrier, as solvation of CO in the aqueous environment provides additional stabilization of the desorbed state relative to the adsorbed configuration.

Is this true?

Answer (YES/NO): NO